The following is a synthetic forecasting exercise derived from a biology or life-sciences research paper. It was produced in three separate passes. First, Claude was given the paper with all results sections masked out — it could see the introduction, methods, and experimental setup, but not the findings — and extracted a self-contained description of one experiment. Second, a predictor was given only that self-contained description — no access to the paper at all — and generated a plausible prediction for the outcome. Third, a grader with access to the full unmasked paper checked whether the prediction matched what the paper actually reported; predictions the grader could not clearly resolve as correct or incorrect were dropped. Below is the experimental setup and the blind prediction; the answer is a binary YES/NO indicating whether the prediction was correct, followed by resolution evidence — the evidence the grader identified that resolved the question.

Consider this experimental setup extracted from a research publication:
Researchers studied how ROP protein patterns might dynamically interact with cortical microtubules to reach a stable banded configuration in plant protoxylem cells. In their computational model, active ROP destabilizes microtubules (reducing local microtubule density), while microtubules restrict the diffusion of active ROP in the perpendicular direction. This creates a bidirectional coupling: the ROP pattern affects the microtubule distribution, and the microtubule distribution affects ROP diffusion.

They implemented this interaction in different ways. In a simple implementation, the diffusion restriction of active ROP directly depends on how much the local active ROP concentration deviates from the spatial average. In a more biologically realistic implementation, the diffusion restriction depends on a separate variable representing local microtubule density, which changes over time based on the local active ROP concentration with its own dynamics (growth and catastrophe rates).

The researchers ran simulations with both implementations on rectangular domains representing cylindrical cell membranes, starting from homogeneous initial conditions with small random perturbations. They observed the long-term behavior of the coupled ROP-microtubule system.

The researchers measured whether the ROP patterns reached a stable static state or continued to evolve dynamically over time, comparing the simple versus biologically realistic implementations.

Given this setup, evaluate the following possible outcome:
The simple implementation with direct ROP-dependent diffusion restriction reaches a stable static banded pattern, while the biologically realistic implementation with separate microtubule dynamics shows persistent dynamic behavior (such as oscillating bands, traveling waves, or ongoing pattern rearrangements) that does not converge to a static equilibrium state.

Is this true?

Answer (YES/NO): NO